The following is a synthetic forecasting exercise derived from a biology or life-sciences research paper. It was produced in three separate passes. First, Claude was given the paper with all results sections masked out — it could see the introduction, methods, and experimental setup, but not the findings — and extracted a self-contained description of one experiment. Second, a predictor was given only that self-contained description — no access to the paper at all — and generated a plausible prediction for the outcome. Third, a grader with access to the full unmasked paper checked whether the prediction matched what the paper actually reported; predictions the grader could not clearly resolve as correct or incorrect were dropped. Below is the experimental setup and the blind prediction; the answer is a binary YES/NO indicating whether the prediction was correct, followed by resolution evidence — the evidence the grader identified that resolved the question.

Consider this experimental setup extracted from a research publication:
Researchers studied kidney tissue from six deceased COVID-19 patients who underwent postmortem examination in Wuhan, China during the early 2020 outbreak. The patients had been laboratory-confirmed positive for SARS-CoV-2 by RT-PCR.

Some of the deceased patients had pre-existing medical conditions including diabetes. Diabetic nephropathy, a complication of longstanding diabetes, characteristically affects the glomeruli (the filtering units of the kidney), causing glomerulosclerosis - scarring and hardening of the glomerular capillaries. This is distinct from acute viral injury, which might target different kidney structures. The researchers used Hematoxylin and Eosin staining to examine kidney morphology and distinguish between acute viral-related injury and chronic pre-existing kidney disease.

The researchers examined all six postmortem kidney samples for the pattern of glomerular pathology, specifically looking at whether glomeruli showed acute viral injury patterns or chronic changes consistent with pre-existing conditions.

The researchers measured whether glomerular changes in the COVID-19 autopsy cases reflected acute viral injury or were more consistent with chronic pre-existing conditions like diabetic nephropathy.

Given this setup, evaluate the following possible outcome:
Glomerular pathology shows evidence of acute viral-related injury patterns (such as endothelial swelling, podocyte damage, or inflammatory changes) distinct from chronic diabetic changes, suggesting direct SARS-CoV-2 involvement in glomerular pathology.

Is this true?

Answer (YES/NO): NO